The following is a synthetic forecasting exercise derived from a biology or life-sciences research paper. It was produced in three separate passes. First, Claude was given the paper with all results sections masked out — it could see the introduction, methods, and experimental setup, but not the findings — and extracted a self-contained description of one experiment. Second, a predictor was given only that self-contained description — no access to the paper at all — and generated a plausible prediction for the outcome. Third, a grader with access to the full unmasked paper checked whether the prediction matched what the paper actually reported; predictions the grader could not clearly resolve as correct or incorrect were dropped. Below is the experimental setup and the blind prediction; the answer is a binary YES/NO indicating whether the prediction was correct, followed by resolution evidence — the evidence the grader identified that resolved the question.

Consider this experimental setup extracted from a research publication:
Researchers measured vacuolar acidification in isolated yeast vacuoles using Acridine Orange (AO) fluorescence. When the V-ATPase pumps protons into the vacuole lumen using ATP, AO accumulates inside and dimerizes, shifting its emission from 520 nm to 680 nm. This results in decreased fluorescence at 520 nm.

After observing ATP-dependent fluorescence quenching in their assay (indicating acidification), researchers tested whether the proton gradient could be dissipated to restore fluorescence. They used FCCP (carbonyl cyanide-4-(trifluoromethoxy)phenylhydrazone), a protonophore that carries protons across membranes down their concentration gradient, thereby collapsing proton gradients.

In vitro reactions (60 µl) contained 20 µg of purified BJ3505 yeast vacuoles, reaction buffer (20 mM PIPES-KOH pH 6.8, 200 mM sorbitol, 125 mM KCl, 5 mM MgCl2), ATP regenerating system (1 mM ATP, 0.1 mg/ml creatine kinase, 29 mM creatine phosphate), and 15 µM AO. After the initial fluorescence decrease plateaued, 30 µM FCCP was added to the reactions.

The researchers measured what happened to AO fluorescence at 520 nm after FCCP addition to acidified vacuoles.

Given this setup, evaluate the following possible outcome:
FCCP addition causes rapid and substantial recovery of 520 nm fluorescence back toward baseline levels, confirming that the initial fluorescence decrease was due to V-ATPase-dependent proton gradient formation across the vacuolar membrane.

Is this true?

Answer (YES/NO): YES